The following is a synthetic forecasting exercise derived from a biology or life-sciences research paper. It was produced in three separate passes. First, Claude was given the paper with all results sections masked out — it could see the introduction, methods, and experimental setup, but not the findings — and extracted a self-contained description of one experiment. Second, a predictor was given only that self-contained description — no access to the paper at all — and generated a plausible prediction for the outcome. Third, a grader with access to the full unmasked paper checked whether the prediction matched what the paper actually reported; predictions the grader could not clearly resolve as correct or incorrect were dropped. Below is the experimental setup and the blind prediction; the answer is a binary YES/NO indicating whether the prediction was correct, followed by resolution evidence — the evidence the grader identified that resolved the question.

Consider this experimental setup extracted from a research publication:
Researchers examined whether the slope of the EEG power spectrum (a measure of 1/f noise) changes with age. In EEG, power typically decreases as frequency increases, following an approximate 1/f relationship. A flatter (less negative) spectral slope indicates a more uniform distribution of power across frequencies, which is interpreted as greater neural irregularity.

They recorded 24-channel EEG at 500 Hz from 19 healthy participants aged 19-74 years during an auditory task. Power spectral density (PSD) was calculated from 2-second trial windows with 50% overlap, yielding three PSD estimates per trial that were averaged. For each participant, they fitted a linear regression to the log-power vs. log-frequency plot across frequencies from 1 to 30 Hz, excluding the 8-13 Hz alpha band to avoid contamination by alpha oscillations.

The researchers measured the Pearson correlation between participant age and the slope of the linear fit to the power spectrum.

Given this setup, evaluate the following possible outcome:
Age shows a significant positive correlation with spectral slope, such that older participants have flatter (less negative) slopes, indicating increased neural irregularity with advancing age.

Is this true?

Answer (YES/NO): YES